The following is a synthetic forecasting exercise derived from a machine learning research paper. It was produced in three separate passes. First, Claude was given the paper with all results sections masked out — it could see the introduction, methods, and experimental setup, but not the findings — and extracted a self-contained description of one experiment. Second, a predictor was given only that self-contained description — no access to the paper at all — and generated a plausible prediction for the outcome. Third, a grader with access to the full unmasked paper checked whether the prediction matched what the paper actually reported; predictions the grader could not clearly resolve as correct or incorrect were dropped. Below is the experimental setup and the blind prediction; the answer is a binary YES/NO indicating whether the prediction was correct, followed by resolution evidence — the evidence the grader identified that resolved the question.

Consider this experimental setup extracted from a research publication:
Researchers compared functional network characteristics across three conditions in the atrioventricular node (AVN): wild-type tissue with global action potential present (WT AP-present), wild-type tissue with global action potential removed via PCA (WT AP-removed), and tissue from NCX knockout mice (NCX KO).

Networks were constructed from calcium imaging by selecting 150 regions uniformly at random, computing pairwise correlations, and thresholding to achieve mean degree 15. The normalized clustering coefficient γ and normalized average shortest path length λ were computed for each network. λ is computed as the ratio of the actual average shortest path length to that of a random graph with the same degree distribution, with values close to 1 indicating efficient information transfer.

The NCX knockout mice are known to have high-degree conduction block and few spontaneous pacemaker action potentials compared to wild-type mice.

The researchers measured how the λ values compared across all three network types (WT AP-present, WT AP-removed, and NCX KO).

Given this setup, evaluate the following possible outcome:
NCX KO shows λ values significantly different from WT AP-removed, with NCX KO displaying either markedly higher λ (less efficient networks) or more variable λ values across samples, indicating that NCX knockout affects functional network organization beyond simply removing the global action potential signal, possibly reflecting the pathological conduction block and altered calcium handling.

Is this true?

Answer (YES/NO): NO